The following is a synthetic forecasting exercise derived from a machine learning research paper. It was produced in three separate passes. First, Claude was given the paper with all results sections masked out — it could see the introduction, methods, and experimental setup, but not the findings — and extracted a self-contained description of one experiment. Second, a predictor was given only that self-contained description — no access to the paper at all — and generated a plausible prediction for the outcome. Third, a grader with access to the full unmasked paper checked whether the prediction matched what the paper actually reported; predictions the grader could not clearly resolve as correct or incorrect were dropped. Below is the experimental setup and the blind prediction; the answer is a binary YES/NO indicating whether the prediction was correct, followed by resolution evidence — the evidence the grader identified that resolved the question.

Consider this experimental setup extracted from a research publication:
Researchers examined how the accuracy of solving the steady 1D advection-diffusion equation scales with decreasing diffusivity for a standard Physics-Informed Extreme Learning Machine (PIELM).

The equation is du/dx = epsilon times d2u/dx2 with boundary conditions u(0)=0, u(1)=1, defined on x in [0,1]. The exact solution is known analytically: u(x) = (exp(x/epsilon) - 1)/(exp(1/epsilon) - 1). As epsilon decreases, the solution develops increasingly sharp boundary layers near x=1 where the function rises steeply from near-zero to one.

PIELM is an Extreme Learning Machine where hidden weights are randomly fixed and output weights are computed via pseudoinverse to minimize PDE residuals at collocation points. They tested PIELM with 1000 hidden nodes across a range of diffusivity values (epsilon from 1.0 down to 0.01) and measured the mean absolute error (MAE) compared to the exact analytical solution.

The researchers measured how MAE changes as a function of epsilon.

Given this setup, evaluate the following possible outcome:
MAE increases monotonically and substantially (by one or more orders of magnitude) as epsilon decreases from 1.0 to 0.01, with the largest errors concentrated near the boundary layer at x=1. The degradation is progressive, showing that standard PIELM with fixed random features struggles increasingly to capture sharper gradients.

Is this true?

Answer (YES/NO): NO